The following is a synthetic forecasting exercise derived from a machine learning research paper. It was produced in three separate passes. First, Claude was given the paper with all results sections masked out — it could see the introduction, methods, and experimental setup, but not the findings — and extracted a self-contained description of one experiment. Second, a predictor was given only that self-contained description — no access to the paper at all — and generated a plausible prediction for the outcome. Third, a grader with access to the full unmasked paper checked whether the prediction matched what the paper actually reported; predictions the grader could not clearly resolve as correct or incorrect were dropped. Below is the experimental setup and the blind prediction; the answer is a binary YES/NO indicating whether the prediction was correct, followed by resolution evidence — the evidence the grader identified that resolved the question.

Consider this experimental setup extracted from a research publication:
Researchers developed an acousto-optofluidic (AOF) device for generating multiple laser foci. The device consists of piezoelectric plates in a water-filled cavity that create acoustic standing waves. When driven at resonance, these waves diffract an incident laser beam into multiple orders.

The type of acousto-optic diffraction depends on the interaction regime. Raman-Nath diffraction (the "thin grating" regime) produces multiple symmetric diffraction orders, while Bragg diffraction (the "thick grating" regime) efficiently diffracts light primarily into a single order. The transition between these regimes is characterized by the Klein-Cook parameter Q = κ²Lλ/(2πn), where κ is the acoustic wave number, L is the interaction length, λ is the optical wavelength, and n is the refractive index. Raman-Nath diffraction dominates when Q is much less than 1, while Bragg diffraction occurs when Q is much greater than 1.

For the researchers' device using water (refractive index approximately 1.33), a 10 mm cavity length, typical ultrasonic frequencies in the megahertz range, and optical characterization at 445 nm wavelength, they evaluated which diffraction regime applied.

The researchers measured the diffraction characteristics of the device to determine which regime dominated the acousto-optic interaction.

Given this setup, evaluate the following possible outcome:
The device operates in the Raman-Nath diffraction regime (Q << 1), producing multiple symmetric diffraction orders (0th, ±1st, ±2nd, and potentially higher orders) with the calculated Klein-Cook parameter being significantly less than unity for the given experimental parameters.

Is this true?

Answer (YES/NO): YES